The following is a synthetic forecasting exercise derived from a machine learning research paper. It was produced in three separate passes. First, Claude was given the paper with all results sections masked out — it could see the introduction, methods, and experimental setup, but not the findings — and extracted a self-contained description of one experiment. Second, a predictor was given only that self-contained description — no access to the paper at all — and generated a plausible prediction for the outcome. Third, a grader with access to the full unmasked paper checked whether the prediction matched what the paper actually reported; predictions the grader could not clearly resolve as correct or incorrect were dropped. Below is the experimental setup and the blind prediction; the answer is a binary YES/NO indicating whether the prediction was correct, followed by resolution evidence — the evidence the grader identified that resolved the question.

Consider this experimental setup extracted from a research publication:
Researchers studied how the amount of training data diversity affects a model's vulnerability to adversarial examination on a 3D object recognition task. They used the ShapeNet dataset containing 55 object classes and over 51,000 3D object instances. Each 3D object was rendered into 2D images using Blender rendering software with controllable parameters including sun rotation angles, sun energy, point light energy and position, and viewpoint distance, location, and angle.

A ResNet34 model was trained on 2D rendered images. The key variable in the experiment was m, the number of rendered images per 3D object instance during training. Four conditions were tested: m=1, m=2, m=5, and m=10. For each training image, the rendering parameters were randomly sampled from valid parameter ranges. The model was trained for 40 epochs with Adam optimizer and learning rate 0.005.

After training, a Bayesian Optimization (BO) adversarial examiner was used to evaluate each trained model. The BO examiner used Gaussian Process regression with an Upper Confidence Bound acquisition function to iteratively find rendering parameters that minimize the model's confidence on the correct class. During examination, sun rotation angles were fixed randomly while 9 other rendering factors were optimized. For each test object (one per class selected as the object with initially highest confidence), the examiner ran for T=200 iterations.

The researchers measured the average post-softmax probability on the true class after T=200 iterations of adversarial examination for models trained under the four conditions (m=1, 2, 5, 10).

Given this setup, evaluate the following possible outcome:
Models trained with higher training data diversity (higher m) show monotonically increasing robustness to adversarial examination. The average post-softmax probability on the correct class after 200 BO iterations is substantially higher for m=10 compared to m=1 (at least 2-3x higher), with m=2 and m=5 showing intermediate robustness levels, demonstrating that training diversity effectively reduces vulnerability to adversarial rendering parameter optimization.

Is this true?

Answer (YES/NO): YES